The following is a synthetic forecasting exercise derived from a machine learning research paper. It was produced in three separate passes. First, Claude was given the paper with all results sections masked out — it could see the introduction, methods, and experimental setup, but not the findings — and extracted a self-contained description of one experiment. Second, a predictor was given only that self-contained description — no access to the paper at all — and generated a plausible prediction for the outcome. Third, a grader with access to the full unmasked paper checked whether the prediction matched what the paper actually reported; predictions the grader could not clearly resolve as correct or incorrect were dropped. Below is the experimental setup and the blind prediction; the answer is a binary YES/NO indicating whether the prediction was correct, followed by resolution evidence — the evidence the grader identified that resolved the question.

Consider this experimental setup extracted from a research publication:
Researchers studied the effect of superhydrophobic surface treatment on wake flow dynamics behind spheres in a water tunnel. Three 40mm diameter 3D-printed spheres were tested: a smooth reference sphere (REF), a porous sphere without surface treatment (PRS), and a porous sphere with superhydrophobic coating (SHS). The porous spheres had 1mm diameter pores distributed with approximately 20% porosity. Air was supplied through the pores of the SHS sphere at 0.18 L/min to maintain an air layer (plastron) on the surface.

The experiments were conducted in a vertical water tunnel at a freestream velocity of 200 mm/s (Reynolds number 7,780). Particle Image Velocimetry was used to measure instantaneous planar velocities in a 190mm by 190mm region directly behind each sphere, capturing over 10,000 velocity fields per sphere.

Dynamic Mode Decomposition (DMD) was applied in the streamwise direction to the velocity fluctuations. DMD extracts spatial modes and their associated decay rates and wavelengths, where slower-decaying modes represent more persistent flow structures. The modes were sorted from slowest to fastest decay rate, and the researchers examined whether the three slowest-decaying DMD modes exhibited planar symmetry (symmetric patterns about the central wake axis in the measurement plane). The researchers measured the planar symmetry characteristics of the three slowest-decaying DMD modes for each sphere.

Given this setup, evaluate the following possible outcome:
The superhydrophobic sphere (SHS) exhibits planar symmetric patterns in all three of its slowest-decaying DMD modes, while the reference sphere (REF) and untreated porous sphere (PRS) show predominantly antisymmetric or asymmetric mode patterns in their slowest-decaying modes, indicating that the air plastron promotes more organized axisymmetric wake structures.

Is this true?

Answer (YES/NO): NO